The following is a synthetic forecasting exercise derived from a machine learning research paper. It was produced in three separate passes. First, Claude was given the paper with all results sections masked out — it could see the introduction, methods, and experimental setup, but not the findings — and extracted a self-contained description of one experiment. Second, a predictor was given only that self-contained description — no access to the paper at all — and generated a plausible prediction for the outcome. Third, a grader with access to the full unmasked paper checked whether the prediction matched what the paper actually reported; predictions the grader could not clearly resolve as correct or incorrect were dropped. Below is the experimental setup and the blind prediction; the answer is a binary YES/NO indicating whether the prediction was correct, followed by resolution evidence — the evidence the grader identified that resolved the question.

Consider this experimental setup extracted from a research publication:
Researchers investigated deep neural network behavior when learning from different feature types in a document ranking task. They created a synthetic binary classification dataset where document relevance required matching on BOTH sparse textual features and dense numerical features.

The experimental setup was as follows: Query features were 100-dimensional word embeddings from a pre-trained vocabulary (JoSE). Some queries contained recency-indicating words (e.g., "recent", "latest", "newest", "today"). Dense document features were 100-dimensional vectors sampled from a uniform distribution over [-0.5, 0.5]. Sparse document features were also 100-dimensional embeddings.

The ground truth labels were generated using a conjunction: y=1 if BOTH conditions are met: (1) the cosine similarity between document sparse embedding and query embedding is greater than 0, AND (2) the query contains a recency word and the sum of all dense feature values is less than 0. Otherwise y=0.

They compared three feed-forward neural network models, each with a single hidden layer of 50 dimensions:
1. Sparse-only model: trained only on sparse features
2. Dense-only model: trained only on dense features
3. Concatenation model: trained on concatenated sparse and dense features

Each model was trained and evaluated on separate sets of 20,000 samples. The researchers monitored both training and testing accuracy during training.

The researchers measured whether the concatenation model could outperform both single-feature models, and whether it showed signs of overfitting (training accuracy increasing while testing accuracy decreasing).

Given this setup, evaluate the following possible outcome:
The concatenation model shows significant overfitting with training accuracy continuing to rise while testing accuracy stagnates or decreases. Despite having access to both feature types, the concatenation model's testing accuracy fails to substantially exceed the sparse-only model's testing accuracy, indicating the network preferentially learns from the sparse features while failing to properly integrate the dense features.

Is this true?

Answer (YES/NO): NO